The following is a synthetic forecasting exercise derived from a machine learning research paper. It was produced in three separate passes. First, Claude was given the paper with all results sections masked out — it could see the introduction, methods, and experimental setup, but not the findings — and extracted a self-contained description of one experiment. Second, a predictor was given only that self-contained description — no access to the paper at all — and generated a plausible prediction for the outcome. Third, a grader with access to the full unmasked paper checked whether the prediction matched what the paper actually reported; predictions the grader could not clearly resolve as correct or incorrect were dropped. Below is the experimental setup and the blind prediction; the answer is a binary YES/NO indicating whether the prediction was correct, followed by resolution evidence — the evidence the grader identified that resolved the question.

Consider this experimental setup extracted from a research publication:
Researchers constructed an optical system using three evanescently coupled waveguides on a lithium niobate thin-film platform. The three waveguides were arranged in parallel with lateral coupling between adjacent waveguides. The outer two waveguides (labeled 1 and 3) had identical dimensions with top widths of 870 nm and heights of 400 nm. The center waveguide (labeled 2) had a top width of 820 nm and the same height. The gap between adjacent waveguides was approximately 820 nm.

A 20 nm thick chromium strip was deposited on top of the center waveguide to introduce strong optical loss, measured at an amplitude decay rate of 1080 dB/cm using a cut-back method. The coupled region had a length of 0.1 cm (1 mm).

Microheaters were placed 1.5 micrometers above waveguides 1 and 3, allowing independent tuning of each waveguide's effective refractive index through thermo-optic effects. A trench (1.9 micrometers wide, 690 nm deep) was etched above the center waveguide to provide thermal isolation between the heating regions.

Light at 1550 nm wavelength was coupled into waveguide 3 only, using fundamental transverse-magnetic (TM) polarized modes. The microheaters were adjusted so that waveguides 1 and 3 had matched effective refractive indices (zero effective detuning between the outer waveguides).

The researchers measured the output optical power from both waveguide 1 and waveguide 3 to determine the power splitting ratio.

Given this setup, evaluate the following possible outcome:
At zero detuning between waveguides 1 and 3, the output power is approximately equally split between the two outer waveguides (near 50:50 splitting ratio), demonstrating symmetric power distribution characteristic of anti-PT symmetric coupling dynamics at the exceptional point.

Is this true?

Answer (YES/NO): NO